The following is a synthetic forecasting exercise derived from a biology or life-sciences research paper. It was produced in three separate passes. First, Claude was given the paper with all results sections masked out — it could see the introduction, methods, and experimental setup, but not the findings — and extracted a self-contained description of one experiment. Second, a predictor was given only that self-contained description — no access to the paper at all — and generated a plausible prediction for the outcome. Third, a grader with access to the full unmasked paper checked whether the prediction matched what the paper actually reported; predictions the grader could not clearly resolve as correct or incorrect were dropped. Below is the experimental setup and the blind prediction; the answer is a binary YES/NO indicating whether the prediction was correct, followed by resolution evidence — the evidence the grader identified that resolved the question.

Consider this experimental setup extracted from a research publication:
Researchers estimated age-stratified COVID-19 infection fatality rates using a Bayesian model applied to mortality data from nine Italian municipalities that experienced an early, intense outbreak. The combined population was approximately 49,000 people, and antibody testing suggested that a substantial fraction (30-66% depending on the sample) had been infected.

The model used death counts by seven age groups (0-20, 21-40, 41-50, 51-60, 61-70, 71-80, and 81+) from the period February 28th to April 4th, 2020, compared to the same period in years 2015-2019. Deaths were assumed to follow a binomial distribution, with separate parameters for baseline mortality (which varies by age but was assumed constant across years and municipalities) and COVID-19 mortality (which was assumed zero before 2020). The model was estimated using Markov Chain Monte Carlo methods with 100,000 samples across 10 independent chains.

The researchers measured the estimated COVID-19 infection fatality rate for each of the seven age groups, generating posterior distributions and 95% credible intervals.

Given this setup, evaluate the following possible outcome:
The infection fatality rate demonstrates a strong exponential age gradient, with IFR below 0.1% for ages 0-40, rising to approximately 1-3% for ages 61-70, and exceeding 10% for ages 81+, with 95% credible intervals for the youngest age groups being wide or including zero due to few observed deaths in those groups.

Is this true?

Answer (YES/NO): NO